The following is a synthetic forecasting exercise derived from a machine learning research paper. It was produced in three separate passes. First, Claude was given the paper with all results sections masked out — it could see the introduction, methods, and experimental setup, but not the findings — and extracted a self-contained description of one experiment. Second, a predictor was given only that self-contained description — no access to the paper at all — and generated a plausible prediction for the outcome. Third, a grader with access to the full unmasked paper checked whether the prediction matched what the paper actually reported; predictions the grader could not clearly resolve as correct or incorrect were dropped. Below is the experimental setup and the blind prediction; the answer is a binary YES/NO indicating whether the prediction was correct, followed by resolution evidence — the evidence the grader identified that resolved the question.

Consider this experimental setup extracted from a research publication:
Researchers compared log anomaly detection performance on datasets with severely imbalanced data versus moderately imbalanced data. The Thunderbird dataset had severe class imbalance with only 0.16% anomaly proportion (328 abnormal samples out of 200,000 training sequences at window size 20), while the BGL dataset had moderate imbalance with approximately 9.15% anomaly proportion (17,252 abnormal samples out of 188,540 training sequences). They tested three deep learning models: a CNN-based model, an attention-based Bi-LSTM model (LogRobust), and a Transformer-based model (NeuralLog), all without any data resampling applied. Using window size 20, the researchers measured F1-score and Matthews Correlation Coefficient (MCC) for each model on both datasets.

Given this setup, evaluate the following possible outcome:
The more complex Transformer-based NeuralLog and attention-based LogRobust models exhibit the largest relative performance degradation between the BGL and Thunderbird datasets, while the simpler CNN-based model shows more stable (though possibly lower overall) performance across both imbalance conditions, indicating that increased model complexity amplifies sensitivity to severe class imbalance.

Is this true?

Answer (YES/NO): NO